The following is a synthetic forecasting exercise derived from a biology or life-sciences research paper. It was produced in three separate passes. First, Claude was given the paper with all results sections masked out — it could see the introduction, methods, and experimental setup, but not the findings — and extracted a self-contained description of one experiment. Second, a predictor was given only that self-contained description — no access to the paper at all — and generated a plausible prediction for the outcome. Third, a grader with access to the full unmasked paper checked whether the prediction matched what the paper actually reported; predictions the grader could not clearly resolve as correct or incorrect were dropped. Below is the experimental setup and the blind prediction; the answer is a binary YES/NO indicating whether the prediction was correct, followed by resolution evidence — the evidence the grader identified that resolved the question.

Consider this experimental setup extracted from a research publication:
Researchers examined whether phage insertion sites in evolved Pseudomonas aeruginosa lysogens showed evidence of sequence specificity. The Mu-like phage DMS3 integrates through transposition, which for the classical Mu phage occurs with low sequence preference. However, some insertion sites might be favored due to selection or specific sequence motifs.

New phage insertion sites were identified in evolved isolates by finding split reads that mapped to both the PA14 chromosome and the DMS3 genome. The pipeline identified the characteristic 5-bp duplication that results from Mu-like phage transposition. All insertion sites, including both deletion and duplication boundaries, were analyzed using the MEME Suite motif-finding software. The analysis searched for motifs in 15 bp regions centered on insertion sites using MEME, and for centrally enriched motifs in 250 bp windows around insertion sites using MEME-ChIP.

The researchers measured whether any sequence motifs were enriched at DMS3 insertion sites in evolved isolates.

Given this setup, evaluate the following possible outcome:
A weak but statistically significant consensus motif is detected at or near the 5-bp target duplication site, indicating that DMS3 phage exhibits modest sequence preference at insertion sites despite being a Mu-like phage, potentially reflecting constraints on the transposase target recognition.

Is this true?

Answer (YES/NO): NO